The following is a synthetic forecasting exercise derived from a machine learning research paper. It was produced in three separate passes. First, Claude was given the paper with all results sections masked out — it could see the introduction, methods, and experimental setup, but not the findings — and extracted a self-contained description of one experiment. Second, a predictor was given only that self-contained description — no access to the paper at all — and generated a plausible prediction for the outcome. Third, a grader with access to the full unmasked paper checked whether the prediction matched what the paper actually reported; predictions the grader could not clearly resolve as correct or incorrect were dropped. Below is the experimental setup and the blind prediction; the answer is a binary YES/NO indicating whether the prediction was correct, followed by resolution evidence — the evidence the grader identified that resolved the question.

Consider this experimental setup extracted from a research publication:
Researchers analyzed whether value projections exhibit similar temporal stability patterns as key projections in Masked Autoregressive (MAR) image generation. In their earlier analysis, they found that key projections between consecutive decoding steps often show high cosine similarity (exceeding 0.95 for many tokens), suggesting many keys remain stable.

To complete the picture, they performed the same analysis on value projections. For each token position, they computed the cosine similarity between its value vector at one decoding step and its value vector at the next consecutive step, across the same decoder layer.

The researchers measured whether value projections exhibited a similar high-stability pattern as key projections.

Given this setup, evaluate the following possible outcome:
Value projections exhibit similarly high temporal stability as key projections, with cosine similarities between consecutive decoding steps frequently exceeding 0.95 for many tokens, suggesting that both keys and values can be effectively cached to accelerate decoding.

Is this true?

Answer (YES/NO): NO